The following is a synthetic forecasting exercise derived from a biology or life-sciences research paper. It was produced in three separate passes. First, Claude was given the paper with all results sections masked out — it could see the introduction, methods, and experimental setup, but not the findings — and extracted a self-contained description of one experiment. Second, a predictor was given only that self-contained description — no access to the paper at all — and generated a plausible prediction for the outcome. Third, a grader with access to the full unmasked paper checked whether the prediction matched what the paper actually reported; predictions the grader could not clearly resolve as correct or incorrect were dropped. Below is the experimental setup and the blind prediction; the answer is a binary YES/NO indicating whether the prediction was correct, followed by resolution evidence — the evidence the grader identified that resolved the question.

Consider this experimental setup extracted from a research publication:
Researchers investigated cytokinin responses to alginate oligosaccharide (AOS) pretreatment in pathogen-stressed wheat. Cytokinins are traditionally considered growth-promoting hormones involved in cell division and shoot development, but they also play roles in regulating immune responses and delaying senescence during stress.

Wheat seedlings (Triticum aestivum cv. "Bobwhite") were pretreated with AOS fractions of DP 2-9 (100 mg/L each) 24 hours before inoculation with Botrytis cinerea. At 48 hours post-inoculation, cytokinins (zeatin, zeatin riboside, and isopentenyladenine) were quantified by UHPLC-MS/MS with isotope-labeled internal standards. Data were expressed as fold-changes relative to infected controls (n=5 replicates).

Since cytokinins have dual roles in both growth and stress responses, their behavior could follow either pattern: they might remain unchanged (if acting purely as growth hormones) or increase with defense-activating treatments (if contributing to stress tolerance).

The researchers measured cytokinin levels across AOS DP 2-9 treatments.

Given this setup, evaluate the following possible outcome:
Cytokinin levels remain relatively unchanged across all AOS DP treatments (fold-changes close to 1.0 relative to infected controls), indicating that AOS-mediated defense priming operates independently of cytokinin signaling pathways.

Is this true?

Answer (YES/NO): NO